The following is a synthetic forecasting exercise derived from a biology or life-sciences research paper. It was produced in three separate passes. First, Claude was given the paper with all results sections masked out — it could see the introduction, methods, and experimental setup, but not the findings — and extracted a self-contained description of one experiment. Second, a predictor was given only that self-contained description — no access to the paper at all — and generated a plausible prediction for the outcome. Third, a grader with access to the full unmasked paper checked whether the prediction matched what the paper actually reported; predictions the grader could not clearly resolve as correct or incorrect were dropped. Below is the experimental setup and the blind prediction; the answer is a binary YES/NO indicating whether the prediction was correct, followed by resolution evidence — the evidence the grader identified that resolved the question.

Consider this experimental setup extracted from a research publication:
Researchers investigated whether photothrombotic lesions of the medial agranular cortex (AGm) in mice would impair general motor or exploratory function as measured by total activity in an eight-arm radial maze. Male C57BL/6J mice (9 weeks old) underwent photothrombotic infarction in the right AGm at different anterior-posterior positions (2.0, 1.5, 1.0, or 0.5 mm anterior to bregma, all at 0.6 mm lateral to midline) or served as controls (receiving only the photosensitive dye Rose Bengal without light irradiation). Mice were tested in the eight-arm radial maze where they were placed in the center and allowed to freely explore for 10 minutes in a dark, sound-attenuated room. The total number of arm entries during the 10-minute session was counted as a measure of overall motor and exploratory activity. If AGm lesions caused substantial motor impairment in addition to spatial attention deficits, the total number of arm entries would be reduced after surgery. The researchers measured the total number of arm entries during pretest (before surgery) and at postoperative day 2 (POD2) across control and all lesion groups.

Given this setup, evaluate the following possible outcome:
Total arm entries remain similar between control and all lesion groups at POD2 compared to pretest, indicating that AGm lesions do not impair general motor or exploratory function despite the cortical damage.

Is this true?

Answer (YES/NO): YES